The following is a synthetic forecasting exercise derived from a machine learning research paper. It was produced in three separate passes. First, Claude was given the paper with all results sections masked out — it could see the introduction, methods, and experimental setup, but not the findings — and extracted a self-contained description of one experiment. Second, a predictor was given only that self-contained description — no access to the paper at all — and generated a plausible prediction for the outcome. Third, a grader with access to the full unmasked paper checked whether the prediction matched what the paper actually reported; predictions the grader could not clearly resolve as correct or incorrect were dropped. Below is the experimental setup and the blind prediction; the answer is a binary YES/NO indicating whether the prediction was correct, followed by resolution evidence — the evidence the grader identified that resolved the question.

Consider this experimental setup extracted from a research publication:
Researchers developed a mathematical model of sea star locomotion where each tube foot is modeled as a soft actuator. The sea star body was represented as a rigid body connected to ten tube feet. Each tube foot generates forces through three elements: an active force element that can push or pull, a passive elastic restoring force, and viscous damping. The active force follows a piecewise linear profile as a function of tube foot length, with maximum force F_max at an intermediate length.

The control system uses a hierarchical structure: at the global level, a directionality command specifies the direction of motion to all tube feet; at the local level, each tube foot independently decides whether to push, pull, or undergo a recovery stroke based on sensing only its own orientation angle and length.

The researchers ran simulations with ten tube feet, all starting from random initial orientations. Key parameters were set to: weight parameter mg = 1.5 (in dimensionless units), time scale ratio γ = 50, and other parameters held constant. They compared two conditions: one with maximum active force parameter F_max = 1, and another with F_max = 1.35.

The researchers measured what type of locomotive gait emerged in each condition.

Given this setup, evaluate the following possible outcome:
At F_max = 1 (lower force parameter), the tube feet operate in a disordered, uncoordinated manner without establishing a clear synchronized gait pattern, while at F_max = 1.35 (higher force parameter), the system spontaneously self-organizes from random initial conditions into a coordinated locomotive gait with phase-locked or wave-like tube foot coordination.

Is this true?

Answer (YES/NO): NO